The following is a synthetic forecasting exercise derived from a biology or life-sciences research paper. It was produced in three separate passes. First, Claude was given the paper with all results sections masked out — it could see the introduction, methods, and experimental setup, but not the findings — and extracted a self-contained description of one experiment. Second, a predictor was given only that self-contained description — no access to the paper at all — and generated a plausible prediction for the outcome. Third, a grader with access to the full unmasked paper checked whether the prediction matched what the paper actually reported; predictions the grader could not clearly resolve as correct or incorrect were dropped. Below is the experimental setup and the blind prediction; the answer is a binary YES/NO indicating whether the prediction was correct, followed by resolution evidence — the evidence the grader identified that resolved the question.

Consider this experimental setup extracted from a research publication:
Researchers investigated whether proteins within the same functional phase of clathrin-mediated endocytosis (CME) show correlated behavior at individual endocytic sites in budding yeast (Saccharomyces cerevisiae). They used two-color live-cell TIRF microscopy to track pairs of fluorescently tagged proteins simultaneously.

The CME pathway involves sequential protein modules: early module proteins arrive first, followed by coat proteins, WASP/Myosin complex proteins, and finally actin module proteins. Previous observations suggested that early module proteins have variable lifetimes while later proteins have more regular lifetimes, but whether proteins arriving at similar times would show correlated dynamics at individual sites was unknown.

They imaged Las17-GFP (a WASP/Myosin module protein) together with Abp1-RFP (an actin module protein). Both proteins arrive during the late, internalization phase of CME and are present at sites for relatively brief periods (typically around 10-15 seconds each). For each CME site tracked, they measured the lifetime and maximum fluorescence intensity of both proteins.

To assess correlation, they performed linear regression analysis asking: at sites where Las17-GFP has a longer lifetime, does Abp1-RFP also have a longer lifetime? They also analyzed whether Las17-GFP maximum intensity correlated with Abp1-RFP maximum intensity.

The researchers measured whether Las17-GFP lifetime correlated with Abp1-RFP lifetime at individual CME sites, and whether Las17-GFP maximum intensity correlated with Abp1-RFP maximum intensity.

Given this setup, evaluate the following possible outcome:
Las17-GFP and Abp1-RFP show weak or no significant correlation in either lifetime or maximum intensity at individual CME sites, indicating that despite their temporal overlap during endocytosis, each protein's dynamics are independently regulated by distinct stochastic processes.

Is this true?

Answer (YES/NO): NO